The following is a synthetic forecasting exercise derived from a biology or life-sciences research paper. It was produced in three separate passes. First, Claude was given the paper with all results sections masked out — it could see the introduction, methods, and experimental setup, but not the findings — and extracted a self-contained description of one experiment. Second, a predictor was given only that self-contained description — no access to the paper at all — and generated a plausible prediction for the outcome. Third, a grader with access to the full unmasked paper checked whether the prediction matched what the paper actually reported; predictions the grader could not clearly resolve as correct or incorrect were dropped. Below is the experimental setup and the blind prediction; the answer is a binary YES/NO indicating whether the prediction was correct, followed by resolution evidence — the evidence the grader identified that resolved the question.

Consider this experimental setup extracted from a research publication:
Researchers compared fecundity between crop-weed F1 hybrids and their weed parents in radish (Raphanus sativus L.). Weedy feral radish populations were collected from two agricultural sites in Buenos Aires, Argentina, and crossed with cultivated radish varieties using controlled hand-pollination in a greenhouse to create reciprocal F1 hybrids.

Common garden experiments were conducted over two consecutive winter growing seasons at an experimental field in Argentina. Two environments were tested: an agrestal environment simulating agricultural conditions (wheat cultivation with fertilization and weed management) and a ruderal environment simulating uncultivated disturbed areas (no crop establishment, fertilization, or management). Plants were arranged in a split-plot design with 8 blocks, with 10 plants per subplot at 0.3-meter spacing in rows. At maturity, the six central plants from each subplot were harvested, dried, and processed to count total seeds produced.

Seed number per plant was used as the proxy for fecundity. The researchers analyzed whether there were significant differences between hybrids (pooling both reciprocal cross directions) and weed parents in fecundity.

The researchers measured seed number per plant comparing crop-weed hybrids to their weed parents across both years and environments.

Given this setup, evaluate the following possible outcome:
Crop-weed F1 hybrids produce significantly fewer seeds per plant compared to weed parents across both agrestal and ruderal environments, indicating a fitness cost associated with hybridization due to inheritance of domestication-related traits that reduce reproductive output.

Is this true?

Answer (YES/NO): NO